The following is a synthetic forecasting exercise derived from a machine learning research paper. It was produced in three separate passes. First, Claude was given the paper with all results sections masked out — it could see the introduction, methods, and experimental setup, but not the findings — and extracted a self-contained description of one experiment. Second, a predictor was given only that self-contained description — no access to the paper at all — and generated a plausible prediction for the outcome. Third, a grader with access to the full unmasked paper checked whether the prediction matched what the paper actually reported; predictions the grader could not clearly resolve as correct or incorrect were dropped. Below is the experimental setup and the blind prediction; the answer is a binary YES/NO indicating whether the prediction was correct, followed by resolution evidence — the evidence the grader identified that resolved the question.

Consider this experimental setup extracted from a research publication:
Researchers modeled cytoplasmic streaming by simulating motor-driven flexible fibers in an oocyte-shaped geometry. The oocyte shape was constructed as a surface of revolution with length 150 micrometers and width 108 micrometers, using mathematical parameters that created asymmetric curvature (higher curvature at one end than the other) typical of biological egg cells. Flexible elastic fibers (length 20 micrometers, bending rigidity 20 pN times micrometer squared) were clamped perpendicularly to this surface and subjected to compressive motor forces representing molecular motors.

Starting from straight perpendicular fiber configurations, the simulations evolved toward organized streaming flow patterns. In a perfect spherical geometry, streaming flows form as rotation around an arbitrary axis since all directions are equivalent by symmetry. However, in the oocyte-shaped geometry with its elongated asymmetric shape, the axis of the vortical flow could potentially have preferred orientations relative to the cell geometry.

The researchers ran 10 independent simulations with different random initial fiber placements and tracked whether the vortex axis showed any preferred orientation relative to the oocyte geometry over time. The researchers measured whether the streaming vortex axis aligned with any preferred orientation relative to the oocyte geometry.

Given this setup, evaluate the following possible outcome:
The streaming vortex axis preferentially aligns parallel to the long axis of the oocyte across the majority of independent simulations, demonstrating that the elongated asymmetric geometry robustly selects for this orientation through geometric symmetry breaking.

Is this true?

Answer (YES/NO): YES